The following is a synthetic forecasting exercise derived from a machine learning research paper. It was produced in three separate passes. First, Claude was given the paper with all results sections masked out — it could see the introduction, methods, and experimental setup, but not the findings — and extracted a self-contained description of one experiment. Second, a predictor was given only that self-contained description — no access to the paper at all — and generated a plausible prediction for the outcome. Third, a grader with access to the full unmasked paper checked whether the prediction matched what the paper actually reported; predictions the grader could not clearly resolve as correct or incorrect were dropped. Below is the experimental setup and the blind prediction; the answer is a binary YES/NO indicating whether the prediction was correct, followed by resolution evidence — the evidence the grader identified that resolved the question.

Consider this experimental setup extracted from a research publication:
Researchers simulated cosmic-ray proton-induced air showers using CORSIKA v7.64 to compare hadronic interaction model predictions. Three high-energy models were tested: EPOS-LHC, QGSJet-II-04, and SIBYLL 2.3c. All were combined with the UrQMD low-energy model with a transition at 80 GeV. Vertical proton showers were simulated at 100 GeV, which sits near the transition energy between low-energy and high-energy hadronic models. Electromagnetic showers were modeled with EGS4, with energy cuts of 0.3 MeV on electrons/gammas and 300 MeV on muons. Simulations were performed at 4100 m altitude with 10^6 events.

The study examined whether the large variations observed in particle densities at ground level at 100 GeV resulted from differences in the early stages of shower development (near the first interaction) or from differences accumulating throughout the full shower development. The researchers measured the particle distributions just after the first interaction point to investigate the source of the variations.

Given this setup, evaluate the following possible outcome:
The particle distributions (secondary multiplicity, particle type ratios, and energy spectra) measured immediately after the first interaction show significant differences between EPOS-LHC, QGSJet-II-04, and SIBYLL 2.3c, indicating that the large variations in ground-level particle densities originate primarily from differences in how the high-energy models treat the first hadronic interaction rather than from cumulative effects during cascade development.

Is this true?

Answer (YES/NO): YES